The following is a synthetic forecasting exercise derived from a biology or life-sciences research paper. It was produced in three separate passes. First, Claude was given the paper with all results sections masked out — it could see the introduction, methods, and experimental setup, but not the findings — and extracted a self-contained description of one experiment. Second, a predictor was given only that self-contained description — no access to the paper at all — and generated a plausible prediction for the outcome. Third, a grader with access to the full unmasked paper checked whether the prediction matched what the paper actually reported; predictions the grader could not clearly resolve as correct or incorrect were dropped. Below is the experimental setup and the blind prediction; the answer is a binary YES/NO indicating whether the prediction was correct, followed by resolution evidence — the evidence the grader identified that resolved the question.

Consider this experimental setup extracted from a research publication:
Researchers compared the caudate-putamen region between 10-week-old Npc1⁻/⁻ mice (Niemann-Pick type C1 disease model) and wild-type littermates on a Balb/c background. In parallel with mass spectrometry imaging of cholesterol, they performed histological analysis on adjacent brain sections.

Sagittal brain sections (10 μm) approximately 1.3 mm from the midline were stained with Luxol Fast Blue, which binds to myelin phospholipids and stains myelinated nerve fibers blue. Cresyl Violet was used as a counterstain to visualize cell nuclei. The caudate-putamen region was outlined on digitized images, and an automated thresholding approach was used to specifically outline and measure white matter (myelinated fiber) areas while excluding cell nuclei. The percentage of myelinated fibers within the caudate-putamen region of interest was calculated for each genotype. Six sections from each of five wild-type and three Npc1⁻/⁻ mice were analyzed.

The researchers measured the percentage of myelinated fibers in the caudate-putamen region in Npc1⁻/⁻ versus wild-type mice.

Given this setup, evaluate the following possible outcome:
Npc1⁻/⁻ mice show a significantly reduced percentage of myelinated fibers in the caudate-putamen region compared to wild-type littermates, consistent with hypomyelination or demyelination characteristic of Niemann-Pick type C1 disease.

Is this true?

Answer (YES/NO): YES